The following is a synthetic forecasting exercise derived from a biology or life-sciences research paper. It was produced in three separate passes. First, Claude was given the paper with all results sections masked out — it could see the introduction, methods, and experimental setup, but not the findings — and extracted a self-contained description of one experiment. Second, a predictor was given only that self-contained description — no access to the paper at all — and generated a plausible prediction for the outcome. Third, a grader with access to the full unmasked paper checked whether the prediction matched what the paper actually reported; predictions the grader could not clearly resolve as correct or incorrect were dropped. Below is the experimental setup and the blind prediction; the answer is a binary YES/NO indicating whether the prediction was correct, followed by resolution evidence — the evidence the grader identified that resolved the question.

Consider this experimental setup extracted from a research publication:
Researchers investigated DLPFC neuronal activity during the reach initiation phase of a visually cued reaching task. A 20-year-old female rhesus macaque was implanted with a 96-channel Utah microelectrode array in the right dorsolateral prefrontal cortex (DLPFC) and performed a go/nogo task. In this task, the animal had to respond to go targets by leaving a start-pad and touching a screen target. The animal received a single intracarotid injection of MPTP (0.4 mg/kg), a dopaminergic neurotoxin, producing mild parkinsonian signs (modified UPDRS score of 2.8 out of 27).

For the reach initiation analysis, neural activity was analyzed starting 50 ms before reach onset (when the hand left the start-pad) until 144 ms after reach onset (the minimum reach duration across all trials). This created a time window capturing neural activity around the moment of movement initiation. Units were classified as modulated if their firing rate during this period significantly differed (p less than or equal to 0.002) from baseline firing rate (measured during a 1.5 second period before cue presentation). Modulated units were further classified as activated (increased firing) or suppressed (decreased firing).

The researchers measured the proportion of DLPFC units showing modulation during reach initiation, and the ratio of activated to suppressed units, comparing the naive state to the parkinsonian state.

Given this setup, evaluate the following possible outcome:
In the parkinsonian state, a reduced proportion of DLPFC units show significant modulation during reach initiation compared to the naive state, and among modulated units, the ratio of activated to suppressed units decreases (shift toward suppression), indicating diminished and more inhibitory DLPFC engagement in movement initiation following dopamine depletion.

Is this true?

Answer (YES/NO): NO